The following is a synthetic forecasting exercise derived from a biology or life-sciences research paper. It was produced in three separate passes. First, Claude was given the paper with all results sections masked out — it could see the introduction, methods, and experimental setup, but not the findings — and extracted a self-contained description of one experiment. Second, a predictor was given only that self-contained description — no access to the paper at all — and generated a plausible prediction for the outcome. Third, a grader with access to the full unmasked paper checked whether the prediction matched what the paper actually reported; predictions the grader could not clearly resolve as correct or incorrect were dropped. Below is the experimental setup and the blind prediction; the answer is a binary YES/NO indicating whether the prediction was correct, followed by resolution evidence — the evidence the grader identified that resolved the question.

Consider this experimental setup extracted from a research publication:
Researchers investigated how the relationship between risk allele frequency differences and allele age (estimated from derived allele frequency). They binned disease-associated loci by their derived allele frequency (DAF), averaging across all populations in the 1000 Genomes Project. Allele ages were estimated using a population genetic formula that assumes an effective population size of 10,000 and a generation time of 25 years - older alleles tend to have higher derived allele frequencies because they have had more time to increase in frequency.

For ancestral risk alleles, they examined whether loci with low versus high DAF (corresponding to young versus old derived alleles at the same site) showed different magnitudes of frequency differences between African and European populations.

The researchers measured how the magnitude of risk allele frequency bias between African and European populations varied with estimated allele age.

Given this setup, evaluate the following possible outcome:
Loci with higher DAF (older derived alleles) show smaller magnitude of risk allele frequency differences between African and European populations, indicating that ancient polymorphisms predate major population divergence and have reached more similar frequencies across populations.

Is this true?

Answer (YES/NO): NO